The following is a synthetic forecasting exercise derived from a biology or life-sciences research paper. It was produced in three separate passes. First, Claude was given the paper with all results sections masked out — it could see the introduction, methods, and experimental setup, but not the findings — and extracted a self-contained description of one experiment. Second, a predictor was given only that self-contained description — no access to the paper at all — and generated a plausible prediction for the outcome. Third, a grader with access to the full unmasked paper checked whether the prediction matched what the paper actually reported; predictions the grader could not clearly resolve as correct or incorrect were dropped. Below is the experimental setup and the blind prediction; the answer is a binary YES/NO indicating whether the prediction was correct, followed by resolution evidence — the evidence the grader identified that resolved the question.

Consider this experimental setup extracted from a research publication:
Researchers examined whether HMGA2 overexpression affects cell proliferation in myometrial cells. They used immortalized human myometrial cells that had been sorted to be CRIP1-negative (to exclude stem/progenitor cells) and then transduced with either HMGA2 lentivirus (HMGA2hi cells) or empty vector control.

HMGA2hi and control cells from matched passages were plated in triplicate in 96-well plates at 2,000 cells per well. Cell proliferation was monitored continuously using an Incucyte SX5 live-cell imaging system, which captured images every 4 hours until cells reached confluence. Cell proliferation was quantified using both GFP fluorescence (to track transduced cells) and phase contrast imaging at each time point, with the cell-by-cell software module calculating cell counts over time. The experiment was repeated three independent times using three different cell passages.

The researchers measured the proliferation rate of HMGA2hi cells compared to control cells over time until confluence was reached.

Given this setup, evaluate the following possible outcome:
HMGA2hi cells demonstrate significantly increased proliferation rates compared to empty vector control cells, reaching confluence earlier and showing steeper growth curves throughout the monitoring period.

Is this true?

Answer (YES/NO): NO